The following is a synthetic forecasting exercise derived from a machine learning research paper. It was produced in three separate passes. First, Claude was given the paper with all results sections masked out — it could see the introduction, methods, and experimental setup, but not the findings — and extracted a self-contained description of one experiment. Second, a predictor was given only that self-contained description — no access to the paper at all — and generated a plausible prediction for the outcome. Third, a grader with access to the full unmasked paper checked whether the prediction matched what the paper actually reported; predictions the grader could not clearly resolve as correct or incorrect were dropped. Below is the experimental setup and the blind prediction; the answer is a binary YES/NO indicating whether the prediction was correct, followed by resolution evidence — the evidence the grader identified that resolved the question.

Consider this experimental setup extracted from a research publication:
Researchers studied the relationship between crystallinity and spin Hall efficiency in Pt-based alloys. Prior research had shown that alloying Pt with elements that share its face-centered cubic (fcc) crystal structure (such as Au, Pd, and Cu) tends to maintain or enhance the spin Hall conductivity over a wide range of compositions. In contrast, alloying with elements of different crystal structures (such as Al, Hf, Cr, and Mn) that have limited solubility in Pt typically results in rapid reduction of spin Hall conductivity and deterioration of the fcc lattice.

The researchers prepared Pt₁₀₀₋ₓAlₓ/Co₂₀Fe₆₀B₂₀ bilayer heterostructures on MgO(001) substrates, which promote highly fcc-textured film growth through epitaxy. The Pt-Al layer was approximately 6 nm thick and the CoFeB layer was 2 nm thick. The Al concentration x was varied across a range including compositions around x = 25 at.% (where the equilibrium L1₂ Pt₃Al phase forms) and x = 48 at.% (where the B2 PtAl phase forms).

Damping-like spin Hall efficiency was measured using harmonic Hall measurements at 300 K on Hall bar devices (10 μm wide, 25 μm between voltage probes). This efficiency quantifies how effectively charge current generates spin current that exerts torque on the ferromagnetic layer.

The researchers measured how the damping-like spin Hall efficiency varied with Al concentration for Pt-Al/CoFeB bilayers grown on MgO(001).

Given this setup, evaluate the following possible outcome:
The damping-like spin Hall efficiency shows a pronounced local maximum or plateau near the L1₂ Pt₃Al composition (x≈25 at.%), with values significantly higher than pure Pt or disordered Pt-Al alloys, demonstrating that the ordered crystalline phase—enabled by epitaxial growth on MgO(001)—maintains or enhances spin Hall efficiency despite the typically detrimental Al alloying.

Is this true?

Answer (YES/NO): YES